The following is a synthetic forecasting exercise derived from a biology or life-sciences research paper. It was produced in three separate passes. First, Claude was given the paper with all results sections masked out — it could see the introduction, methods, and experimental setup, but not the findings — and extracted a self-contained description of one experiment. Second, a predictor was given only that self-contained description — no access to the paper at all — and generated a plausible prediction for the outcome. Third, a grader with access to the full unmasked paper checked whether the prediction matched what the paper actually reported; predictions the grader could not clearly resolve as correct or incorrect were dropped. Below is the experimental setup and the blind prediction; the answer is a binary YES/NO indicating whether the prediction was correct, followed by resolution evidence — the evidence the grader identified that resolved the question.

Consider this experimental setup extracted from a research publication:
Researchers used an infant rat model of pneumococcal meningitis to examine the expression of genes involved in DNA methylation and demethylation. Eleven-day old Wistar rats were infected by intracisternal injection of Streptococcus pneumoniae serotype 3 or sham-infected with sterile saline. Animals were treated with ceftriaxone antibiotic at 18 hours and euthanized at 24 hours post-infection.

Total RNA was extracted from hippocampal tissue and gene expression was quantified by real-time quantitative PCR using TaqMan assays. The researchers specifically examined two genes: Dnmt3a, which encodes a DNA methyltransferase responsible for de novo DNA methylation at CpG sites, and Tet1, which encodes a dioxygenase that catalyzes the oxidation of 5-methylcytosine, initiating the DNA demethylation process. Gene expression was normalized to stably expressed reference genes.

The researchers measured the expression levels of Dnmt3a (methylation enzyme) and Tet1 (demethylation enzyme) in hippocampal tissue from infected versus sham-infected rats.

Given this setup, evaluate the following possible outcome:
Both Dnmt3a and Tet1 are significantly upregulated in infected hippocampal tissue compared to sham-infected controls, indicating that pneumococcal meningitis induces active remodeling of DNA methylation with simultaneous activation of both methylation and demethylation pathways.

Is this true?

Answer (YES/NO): NO